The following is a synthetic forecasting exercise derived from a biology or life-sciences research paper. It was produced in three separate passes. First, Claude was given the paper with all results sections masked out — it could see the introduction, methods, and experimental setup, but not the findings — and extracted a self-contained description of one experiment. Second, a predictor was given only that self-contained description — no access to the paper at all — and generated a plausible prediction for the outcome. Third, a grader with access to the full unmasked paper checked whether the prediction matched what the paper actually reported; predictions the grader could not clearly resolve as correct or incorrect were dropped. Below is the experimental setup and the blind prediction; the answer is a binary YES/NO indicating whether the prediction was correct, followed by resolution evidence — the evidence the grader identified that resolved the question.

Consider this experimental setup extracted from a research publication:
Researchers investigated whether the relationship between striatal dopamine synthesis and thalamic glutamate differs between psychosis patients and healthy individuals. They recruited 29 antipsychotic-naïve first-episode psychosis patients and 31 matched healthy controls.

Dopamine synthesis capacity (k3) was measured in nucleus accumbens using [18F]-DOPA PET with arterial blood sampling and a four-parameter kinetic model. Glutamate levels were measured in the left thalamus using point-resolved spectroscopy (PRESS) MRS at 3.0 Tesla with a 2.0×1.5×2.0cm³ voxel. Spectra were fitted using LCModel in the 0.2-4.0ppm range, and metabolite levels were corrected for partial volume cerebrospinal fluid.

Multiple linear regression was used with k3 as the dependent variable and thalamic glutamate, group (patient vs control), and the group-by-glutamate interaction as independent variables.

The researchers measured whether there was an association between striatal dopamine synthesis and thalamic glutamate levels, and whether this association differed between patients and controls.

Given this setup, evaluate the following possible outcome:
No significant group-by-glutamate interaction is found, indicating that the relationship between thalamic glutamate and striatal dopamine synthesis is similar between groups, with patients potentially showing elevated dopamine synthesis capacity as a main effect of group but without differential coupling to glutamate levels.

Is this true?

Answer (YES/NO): NO